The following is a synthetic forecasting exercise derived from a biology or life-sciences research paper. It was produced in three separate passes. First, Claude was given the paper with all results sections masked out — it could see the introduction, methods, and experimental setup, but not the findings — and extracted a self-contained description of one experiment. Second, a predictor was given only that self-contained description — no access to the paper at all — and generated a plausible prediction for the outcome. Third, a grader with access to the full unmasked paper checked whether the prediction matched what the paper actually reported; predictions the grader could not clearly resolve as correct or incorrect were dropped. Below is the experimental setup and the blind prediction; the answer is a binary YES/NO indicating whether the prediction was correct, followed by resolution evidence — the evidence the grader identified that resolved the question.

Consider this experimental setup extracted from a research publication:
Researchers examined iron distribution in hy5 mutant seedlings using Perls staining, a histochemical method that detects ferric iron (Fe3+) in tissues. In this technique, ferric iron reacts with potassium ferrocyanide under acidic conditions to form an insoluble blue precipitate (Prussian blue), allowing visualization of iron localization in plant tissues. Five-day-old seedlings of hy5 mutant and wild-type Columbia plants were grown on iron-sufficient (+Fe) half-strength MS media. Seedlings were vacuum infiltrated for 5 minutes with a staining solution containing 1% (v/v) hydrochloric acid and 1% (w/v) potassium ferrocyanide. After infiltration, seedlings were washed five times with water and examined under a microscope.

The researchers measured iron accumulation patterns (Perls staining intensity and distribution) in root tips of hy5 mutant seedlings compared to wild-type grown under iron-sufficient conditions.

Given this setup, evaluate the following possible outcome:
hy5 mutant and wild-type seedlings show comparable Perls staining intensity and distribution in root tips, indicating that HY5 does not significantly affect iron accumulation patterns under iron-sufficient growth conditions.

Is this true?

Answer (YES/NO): NO